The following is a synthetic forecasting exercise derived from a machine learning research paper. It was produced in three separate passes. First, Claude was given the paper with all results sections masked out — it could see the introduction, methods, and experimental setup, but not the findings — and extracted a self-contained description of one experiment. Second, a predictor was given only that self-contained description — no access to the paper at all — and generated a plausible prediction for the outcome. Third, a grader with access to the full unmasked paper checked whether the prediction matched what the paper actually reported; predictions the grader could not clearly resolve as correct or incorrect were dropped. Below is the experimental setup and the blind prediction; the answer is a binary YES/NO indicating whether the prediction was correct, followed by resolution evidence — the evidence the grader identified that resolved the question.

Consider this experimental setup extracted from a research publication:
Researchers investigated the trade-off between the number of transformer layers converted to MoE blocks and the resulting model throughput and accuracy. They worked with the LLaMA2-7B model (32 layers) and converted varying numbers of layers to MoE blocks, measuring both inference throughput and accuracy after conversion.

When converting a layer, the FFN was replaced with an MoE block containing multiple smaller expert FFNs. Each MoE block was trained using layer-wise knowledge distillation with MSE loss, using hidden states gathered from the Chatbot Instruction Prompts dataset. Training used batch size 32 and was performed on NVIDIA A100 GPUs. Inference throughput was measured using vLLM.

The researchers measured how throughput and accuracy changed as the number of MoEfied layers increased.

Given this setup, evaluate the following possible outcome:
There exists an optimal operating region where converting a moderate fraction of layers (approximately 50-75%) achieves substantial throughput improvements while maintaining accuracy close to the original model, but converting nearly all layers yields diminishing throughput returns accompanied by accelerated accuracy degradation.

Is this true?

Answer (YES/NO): NO